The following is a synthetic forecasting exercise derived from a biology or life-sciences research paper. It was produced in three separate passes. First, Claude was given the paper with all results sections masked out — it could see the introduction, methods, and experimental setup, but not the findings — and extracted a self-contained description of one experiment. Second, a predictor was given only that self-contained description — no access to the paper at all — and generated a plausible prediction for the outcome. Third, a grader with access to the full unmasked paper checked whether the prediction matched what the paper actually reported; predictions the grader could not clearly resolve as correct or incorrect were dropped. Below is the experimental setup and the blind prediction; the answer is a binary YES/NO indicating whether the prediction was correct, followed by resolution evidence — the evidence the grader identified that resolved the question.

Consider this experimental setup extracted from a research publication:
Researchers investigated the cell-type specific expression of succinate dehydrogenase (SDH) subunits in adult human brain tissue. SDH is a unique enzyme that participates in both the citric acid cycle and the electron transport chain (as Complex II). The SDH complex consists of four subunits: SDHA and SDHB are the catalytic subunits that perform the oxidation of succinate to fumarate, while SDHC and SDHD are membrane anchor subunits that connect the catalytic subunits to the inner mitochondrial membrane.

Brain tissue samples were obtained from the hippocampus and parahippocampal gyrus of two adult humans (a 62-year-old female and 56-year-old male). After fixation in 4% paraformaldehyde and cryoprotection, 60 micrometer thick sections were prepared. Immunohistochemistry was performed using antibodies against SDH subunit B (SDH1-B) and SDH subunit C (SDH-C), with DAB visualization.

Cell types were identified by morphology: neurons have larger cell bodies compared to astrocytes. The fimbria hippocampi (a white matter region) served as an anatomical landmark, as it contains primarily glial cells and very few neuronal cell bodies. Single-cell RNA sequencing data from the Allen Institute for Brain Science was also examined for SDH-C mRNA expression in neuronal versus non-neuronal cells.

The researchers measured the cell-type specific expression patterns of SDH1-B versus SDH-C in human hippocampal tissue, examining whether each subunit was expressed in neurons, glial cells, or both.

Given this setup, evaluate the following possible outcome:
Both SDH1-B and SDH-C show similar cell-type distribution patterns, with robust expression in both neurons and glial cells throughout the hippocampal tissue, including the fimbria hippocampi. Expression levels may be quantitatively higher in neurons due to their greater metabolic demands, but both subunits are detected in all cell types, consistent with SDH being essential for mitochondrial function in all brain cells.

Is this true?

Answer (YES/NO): NO